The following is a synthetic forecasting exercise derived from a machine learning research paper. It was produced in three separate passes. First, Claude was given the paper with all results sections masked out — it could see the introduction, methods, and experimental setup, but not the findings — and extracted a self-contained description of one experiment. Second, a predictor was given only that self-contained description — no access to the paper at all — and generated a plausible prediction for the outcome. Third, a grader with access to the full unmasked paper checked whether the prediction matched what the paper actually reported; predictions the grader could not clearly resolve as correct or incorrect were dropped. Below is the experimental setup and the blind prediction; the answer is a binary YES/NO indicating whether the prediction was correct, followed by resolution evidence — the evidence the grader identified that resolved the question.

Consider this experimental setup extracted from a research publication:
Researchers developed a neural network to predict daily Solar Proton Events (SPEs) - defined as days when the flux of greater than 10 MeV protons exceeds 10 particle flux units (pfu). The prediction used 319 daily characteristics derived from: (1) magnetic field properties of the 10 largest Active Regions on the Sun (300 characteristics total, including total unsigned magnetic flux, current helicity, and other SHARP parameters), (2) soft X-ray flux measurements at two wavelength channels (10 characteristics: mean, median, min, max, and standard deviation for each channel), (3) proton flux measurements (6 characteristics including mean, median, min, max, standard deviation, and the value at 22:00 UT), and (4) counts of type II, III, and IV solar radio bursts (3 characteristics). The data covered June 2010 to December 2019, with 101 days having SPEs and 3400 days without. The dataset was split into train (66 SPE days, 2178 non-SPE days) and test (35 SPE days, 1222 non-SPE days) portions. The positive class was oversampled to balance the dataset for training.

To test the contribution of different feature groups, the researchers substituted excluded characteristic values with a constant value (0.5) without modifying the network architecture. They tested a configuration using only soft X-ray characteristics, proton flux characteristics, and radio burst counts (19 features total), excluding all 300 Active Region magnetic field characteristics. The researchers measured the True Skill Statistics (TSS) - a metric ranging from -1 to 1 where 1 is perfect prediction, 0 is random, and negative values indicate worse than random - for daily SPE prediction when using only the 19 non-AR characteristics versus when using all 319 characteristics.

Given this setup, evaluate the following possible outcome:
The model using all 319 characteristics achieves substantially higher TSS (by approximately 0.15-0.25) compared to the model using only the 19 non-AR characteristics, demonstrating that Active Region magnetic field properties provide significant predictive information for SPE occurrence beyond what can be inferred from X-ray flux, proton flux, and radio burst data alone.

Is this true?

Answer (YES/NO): NO